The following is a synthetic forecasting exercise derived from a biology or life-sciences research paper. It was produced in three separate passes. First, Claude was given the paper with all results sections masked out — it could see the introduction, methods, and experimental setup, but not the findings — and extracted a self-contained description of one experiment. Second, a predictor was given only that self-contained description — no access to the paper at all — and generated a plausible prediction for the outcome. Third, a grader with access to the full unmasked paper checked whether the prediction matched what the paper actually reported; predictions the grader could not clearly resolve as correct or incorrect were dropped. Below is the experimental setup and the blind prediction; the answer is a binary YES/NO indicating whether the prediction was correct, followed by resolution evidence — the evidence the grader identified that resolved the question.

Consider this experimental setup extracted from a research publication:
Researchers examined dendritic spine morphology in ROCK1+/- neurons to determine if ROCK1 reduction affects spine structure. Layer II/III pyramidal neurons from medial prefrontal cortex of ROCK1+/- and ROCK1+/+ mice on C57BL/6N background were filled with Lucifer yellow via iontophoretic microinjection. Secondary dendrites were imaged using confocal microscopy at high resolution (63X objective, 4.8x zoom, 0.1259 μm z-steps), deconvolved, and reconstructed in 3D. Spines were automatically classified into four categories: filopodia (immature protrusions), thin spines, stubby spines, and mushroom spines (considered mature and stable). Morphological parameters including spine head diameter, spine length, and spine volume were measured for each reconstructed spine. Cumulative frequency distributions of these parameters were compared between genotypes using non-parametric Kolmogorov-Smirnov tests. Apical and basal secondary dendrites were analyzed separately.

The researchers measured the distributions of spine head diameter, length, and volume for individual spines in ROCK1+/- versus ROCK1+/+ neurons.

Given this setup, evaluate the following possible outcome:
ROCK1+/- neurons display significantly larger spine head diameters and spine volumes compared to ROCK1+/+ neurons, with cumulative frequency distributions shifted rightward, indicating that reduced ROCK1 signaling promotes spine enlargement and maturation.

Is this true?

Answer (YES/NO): NO